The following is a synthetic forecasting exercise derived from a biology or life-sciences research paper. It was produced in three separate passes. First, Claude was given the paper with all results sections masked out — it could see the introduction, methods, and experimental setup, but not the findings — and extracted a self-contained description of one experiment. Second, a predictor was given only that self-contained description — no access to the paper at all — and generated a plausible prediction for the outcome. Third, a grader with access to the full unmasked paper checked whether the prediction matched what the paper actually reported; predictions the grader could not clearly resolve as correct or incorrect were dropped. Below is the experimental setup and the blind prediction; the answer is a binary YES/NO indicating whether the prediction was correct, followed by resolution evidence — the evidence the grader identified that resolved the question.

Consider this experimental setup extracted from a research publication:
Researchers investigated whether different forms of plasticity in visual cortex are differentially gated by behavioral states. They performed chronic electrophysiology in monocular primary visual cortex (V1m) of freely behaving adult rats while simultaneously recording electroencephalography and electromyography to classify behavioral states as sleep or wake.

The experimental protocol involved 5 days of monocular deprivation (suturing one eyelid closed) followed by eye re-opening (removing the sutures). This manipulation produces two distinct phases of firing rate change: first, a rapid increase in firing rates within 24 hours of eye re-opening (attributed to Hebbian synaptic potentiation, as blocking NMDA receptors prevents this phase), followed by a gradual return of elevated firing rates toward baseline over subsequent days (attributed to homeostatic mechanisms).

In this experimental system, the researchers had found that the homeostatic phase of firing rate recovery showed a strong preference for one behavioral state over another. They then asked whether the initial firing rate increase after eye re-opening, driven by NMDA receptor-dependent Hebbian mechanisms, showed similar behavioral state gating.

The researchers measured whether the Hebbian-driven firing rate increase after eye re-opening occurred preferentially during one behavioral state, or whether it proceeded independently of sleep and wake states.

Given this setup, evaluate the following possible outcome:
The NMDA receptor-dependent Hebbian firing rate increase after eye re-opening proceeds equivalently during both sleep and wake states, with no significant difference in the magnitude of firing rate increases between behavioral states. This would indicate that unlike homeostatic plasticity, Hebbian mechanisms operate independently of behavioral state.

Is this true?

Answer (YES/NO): YES